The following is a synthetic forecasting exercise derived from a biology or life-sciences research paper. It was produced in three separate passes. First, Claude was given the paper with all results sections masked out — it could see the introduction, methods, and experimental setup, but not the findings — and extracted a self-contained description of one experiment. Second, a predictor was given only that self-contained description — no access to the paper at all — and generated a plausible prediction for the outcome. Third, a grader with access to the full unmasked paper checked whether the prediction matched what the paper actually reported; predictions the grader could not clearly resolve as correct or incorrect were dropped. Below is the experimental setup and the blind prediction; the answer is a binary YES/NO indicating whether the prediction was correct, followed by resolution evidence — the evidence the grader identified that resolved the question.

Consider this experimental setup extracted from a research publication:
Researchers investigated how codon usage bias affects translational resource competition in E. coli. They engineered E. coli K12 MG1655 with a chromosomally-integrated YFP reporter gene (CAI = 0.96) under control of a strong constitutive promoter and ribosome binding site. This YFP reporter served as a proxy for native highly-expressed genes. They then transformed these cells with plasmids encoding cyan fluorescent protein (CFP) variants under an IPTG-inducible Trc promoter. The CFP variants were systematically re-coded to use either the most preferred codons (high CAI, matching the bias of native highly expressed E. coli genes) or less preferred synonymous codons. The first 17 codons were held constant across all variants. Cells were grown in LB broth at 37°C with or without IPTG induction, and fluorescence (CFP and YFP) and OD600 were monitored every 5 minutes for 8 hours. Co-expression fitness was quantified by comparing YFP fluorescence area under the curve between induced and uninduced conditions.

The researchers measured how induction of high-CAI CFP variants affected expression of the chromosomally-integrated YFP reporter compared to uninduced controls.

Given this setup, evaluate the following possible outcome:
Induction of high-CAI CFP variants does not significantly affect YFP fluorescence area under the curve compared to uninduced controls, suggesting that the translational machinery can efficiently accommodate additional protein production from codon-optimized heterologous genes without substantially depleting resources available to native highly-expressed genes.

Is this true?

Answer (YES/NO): NO